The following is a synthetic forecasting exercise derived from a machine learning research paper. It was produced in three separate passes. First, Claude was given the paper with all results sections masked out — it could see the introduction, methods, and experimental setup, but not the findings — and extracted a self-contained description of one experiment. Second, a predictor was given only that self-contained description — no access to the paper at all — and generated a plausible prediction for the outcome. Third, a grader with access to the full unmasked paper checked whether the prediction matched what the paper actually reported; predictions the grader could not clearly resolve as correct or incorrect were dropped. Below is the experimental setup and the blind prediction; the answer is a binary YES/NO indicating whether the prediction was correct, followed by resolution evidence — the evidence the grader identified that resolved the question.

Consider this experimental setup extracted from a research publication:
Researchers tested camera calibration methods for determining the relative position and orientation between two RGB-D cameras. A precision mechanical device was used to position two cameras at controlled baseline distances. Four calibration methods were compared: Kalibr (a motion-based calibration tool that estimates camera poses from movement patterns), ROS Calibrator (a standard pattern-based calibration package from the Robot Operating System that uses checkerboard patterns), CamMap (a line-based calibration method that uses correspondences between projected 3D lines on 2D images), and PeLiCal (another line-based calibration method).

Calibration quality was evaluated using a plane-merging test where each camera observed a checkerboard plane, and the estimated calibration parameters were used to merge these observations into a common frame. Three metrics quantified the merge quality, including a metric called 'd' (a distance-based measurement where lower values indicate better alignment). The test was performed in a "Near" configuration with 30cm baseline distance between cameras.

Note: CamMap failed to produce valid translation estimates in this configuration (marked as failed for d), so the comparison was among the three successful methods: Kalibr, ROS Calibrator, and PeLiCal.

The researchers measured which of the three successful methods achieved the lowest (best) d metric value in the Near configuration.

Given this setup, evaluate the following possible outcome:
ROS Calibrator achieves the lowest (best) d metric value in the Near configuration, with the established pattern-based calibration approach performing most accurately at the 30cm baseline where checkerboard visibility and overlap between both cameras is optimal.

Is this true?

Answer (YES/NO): YES